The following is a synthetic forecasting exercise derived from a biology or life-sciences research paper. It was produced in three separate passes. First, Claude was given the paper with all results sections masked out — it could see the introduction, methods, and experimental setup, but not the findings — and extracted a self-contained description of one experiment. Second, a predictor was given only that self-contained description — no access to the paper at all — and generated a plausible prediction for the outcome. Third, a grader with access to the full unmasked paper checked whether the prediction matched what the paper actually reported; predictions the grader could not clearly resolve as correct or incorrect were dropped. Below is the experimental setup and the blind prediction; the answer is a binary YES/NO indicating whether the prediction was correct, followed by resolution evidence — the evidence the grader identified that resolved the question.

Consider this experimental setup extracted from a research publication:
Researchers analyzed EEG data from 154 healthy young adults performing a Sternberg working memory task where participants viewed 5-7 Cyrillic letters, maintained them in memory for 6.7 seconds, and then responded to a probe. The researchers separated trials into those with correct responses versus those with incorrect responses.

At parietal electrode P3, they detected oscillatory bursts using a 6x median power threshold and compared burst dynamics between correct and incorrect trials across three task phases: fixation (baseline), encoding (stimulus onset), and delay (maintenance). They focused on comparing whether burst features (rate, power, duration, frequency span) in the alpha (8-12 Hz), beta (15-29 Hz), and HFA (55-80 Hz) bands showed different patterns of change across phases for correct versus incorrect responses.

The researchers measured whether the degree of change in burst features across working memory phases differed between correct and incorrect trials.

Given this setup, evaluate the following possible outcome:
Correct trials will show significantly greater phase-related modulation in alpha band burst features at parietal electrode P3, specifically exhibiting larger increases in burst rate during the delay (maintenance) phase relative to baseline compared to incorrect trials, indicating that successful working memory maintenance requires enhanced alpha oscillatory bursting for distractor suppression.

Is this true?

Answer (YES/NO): YES